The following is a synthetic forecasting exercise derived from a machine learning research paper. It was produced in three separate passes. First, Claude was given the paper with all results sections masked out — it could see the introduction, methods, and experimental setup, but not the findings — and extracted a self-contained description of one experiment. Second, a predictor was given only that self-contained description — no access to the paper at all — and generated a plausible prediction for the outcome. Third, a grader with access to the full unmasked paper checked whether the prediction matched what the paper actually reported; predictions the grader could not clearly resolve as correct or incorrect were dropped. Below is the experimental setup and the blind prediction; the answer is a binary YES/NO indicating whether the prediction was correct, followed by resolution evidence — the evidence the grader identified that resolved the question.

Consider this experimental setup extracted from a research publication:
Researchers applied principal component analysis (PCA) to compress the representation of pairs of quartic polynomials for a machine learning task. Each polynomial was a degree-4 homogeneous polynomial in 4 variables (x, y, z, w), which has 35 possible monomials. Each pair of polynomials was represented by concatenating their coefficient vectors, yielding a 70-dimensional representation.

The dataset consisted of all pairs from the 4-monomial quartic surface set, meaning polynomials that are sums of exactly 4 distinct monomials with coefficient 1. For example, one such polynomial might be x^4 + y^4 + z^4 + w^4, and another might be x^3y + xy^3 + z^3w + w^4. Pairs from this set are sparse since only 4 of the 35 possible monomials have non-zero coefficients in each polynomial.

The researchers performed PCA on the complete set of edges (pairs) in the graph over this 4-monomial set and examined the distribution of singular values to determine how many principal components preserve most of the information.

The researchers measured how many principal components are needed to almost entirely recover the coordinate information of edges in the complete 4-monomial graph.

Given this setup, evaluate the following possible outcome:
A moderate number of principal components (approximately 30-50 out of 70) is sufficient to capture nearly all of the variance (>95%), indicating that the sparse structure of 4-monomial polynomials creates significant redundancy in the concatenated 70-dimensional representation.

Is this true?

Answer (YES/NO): NO